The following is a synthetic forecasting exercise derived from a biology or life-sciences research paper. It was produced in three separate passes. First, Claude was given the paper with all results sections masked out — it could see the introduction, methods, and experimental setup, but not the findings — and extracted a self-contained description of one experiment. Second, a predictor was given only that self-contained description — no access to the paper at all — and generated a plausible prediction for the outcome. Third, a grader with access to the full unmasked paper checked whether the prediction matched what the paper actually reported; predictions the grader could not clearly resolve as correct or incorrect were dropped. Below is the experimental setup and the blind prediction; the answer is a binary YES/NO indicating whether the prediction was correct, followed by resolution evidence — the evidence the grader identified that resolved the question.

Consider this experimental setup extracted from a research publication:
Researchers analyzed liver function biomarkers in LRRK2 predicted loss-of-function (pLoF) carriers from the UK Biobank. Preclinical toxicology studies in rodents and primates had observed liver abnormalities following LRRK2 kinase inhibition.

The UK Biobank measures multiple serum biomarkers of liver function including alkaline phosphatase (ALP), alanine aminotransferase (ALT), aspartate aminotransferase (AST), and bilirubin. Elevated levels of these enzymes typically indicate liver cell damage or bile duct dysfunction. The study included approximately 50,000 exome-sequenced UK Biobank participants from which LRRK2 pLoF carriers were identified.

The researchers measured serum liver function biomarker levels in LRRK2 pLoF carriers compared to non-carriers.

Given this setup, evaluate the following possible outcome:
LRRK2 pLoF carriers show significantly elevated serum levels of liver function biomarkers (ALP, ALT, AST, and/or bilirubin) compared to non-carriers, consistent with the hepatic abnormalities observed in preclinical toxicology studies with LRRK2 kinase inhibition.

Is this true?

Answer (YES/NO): NO